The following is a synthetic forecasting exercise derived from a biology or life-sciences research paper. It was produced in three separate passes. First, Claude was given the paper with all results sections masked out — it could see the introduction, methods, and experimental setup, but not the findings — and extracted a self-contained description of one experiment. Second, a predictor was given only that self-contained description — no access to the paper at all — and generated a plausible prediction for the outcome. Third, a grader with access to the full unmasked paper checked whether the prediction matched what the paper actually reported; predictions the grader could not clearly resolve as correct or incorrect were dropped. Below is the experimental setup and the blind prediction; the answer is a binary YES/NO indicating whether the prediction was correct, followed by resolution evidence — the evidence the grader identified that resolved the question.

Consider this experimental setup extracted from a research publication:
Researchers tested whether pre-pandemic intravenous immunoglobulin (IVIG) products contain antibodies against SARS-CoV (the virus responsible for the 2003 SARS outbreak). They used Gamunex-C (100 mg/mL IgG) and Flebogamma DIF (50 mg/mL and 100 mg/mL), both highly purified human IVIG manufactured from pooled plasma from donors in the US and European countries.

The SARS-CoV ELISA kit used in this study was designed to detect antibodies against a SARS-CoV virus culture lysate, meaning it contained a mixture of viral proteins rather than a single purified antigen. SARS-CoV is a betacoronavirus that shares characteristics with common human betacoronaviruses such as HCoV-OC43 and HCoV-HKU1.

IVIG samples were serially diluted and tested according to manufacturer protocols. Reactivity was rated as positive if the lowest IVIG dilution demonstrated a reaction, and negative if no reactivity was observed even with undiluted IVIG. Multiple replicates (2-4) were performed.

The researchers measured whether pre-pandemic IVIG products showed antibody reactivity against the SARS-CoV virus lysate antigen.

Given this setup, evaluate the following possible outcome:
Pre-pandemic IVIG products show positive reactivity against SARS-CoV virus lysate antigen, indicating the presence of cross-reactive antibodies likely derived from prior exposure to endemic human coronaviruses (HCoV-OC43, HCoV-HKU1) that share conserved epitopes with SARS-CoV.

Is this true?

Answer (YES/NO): YES